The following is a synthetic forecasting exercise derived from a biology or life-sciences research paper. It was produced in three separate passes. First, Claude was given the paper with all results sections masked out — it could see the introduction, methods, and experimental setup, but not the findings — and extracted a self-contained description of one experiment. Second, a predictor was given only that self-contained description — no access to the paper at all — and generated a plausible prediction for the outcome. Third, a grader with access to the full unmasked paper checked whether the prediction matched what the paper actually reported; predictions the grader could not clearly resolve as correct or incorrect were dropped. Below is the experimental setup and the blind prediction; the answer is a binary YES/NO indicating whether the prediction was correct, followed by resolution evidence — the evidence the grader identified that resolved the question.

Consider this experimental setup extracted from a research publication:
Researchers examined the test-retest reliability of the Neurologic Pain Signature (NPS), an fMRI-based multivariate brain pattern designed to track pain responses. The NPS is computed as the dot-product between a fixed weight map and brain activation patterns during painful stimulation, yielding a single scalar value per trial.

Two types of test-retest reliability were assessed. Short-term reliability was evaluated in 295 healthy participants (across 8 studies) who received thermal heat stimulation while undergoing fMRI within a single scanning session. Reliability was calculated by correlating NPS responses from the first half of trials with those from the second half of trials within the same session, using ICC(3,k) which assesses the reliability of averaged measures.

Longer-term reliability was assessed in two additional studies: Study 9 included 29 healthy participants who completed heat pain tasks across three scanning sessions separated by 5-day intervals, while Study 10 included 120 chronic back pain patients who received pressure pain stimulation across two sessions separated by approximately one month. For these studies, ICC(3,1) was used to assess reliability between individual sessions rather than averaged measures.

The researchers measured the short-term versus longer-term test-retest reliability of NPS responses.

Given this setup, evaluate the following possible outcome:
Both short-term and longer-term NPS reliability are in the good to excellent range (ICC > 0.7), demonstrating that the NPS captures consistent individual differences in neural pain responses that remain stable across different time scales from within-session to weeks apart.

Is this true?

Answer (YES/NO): NO